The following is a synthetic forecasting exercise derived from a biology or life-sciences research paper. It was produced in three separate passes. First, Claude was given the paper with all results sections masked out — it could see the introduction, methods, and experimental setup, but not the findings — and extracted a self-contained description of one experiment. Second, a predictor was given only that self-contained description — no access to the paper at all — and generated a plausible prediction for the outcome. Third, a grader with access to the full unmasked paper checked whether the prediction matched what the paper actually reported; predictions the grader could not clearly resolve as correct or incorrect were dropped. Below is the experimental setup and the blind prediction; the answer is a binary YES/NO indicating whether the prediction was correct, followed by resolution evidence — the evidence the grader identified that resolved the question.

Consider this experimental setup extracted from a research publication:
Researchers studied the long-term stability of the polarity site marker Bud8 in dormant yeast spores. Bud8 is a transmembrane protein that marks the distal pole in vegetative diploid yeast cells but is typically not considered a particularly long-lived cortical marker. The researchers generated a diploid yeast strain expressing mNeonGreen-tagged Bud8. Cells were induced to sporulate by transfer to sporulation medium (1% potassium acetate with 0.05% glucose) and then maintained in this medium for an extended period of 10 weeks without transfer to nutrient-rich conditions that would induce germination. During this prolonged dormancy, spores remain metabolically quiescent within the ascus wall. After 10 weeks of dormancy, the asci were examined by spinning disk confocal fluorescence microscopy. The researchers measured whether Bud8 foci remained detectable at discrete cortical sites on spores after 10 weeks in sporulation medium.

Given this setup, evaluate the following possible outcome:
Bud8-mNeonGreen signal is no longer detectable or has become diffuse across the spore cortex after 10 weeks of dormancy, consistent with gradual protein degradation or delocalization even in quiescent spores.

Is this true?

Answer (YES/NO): NO